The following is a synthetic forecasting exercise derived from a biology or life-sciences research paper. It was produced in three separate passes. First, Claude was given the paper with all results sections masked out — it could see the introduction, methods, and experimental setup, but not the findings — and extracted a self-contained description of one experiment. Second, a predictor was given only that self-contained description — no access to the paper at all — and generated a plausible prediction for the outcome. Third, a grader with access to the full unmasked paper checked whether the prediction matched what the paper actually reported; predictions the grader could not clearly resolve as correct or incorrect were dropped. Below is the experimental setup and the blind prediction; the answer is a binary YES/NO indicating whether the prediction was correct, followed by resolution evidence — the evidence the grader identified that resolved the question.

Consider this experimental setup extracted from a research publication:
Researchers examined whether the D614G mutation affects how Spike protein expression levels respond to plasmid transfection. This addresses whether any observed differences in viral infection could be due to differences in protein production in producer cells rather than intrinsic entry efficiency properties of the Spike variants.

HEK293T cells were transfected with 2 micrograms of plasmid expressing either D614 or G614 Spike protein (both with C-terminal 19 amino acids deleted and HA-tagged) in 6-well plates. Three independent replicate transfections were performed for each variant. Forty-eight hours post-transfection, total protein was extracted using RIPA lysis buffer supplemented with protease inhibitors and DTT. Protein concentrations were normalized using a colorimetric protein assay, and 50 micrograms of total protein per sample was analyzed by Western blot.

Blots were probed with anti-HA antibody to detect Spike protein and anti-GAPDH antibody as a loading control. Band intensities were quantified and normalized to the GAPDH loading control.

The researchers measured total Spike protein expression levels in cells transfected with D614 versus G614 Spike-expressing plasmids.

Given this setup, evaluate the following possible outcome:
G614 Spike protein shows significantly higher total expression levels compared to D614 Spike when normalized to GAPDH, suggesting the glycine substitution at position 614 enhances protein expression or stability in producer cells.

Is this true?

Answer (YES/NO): NO